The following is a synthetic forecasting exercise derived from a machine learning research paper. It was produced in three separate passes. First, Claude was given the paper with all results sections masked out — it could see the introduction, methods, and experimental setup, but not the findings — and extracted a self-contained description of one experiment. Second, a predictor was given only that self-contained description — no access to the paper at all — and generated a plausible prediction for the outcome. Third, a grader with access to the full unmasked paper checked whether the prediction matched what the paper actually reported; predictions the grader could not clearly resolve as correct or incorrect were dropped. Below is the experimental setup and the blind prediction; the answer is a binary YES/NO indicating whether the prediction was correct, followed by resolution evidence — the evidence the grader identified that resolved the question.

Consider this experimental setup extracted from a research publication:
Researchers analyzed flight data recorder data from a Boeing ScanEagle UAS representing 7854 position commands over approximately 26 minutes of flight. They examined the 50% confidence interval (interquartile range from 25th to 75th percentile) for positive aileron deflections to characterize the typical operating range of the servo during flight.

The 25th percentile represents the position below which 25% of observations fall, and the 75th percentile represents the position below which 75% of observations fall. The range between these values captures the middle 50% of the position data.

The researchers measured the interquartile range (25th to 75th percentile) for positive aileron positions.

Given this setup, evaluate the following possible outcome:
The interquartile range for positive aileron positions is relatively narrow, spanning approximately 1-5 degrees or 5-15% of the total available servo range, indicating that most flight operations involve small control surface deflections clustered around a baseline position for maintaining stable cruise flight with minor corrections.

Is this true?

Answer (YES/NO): NO